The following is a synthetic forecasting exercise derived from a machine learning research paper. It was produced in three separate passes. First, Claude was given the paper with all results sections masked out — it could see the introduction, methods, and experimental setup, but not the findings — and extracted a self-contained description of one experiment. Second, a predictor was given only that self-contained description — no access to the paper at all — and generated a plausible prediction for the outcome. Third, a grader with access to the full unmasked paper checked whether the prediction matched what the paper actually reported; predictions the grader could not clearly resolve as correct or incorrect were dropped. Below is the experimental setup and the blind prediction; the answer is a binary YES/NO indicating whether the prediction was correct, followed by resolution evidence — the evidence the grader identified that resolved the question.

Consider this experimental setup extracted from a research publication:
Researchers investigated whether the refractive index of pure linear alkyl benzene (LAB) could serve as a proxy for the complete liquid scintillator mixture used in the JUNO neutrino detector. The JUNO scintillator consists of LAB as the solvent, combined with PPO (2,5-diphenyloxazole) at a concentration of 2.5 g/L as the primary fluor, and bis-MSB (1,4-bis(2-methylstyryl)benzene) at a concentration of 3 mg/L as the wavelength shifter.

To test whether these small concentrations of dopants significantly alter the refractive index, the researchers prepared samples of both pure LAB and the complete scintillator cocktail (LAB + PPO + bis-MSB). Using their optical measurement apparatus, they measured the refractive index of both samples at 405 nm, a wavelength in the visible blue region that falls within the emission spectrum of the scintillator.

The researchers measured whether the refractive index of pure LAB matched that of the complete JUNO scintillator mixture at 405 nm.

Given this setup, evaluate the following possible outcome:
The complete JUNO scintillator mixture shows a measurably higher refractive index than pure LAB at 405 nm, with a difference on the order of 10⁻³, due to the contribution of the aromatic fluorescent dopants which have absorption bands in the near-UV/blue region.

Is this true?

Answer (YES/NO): NO